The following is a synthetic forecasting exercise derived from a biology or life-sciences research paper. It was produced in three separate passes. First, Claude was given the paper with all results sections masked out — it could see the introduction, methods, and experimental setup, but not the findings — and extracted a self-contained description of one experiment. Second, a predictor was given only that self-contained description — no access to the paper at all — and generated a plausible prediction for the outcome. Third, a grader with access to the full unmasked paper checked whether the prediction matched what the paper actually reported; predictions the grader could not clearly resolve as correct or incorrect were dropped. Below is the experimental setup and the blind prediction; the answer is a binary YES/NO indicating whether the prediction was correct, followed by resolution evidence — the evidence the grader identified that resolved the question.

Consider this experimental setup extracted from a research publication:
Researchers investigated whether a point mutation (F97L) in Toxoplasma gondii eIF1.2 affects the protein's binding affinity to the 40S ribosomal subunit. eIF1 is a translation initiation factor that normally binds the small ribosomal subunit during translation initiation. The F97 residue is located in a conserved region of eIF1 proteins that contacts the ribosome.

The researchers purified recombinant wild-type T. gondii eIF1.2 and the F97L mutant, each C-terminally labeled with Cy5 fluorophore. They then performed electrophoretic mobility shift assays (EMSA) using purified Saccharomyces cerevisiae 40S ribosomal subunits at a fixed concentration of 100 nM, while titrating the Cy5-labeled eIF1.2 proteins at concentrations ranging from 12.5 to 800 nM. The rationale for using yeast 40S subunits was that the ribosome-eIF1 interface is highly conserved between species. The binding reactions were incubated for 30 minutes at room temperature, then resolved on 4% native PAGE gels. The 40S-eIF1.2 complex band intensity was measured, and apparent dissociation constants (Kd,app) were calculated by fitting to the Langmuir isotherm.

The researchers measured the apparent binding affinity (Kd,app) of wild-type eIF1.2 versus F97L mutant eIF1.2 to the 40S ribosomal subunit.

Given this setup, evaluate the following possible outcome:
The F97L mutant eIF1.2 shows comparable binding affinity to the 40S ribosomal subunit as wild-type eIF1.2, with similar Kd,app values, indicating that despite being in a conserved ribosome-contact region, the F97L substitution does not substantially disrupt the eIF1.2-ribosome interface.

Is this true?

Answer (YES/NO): YES